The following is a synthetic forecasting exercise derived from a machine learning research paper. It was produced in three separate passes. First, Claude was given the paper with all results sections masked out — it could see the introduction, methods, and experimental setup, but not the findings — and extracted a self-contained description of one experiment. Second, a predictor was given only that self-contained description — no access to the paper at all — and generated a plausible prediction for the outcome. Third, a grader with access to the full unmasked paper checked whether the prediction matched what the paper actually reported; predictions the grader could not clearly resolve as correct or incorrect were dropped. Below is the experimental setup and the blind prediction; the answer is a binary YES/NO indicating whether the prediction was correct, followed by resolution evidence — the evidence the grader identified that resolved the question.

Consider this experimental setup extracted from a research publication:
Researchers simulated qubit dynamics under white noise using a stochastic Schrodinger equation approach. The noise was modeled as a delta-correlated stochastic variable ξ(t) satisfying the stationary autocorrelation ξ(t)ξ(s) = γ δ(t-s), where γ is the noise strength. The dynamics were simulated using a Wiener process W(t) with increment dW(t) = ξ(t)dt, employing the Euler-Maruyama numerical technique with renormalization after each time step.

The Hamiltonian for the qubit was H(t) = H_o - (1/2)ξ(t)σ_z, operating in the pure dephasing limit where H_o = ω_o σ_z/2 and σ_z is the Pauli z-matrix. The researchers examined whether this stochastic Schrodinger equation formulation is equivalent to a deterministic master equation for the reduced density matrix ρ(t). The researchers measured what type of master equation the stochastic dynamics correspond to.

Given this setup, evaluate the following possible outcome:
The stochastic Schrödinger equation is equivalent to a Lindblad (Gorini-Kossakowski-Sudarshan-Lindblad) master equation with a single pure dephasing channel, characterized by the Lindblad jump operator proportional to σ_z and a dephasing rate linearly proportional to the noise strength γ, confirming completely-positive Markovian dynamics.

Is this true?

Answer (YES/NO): YES